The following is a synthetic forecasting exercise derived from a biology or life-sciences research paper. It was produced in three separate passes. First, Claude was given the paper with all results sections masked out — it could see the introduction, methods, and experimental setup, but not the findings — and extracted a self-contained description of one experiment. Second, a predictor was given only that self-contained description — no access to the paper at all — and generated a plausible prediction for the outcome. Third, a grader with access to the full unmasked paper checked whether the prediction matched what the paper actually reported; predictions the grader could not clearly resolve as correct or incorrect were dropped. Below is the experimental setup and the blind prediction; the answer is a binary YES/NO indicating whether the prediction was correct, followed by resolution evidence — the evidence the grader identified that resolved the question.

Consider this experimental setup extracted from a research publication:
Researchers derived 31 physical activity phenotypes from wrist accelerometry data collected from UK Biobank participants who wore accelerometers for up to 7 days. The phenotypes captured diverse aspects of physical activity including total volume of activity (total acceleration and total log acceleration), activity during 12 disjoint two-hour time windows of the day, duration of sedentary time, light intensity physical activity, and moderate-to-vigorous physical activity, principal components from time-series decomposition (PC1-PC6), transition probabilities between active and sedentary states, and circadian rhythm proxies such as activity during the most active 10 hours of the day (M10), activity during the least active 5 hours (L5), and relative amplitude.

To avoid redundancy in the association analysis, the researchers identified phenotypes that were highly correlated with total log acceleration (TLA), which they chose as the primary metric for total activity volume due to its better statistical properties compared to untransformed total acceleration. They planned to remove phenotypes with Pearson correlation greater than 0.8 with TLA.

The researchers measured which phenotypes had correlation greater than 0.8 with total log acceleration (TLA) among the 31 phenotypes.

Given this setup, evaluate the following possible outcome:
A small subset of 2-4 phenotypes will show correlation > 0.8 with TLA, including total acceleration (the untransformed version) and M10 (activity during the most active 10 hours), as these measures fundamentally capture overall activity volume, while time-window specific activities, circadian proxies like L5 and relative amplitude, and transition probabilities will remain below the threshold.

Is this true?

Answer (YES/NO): YES